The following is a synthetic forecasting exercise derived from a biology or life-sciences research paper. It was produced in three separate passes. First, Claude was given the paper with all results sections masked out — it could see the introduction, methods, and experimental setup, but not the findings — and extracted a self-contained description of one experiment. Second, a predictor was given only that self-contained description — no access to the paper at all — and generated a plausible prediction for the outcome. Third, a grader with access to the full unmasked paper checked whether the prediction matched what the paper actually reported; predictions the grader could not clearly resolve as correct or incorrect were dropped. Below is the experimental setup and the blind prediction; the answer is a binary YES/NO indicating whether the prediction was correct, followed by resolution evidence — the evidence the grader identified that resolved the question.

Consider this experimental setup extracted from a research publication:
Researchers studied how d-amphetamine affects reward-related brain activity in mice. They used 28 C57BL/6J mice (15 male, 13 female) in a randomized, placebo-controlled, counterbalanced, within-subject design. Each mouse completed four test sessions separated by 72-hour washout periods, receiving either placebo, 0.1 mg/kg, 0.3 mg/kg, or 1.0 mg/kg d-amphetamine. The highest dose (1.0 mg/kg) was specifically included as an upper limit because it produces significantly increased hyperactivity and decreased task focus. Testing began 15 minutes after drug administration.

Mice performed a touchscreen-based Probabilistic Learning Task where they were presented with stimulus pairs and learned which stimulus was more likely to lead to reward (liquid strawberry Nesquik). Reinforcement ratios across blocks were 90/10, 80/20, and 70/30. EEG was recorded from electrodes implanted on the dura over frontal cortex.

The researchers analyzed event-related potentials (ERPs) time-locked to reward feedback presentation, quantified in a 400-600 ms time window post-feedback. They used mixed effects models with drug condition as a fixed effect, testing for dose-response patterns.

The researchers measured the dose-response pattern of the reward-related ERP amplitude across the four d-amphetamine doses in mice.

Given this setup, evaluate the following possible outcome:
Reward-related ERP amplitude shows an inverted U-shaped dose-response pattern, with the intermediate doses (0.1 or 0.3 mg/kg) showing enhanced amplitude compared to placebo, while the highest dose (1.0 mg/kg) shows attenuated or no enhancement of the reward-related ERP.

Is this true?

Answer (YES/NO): YES